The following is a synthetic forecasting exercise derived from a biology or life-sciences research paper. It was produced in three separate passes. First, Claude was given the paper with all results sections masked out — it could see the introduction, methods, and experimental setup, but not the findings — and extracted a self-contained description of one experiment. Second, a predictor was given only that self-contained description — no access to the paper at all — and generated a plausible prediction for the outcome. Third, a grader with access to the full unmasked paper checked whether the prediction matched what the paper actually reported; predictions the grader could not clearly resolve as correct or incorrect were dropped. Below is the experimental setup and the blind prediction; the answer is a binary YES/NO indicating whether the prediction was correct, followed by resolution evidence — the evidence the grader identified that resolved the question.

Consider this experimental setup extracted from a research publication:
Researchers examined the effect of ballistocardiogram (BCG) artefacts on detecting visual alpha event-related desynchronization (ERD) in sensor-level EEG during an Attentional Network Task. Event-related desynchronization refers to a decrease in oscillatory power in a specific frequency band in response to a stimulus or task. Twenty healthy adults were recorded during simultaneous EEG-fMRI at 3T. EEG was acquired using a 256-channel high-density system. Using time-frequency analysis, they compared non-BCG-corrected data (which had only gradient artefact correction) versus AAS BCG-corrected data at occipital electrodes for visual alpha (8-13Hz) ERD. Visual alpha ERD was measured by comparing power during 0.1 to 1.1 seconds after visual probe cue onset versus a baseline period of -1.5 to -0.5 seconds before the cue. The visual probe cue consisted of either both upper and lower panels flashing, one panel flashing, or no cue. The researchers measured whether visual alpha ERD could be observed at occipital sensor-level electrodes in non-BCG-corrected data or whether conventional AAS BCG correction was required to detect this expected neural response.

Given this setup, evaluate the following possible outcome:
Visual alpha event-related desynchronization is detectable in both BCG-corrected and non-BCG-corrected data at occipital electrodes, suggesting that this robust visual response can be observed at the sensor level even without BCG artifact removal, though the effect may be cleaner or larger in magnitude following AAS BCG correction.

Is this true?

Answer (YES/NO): NO